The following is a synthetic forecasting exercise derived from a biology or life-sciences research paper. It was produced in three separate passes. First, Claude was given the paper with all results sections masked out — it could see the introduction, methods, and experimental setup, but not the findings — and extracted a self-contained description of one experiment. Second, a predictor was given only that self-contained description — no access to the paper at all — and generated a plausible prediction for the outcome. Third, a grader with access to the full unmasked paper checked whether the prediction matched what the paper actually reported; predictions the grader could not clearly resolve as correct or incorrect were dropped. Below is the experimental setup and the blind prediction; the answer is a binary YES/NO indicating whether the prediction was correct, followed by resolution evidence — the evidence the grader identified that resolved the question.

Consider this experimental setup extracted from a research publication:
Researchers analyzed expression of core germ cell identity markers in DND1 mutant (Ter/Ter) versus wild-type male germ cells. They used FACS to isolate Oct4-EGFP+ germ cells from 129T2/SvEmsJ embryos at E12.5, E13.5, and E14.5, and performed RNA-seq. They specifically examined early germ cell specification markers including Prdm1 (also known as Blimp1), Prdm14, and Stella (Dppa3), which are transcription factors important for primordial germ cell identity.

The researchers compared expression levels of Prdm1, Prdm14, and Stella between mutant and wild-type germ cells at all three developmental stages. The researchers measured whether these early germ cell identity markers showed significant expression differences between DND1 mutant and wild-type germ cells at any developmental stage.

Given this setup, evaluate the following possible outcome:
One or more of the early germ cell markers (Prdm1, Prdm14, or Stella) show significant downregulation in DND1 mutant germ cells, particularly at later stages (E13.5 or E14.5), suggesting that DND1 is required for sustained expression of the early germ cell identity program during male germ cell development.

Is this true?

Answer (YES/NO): NO